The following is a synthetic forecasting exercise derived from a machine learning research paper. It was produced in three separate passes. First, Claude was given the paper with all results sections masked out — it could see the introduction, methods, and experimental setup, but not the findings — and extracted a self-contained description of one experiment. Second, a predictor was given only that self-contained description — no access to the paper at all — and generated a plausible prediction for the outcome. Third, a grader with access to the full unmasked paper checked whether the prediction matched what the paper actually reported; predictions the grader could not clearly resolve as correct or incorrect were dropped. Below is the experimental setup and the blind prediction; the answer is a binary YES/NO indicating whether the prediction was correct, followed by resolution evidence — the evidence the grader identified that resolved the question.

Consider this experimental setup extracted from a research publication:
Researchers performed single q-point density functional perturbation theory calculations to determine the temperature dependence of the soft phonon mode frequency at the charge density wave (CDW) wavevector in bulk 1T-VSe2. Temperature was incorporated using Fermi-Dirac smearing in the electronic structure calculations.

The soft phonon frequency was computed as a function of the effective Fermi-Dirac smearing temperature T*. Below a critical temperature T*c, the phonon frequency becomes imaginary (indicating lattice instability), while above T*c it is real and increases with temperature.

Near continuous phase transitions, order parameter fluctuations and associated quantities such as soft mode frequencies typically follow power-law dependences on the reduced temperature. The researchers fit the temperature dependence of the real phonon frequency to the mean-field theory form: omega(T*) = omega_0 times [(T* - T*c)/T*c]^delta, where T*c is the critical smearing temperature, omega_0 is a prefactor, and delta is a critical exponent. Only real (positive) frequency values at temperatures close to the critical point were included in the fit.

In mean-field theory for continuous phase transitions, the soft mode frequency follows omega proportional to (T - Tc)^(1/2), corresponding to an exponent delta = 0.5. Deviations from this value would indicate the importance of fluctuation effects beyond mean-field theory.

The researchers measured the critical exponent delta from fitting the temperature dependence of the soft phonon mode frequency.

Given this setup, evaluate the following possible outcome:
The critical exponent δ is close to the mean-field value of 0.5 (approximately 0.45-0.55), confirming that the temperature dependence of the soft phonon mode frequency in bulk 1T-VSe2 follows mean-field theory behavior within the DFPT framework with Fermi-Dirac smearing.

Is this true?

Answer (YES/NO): YES